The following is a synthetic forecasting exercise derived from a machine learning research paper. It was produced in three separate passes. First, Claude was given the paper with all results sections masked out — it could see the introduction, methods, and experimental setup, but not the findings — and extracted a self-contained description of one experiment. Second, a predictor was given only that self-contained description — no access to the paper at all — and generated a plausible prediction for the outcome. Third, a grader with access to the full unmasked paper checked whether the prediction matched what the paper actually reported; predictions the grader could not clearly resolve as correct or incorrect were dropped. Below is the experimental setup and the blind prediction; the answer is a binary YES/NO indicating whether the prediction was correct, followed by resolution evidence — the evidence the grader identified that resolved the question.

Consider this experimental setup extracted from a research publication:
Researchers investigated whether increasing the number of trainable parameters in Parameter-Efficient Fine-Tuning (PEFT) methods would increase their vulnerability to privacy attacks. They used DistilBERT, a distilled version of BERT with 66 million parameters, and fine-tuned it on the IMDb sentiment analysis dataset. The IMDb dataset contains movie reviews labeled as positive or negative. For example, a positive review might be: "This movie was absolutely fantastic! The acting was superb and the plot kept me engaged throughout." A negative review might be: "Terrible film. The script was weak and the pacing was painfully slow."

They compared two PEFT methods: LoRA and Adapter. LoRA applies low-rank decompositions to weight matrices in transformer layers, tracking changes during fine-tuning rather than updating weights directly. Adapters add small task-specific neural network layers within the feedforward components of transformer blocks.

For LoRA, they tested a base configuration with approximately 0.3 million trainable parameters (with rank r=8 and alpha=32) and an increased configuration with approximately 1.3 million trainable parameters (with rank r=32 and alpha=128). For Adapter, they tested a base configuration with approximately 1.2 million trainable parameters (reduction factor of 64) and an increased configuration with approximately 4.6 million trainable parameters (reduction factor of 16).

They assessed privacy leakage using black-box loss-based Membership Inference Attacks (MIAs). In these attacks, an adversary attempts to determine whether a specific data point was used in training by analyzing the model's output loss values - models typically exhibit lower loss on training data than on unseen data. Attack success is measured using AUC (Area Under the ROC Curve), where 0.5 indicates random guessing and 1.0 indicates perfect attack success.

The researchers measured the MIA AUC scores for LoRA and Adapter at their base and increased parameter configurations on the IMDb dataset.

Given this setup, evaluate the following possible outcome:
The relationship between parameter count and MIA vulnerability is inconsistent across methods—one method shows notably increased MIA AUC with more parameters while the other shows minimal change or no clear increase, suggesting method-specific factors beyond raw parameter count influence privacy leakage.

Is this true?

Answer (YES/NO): NO